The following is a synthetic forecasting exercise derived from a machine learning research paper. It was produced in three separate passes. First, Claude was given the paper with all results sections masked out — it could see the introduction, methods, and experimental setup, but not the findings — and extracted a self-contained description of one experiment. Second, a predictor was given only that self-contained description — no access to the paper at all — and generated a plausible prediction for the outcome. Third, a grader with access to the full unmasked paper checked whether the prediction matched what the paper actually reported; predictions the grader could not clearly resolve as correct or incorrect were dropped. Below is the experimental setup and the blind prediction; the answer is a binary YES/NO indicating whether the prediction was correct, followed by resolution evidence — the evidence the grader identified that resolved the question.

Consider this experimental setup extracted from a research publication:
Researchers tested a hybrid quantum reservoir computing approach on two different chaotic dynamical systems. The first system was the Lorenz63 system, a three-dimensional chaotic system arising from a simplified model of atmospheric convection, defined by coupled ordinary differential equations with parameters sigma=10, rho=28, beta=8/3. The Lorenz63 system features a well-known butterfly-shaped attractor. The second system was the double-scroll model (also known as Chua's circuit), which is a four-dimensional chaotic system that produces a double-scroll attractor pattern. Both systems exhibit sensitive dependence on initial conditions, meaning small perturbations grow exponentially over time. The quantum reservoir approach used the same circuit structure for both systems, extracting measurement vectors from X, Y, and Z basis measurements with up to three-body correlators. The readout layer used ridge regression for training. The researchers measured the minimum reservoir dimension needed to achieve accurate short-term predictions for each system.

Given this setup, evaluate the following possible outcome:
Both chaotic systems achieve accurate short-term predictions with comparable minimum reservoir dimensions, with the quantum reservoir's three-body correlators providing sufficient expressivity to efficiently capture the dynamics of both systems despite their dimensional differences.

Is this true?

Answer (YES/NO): NO